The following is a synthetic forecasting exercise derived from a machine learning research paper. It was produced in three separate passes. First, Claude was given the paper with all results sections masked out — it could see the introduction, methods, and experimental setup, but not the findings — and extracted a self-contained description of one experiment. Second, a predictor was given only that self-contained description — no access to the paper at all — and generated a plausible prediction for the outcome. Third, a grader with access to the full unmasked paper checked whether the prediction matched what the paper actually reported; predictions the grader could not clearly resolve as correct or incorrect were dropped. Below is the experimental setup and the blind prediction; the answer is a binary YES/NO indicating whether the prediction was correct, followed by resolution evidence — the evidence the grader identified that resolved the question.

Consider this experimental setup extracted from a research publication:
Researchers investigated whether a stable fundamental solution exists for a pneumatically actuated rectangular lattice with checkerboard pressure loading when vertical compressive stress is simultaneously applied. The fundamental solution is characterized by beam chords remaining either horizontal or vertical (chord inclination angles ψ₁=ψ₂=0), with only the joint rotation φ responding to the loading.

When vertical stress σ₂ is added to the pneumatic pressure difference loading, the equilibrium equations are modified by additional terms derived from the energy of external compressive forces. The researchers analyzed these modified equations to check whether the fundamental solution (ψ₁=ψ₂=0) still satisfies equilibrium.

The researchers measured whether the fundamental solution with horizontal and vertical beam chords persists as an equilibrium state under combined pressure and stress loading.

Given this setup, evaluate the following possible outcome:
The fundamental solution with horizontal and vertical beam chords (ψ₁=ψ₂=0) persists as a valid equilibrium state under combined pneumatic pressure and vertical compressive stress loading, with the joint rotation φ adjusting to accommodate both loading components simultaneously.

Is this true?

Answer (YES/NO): YES